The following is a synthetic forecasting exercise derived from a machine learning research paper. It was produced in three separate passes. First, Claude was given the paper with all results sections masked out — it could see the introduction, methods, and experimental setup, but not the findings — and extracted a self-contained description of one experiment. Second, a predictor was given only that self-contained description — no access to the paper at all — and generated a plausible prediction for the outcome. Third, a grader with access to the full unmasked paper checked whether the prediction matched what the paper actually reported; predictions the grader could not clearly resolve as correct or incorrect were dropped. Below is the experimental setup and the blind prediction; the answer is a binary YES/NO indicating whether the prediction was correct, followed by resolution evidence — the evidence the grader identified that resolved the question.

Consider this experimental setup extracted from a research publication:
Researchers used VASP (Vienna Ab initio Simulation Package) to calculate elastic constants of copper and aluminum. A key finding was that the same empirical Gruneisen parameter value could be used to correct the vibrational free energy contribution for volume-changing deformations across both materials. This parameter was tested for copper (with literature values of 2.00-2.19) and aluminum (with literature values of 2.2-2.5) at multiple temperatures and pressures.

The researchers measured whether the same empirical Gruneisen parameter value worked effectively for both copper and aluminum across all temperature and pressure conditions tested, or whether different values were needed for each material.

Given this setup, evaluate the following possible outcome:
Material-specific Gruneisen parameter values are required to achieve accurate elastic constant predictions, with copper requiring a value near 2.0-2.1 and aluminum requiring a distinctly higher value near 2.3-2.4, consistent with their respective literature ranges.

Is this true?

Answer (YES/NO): NO